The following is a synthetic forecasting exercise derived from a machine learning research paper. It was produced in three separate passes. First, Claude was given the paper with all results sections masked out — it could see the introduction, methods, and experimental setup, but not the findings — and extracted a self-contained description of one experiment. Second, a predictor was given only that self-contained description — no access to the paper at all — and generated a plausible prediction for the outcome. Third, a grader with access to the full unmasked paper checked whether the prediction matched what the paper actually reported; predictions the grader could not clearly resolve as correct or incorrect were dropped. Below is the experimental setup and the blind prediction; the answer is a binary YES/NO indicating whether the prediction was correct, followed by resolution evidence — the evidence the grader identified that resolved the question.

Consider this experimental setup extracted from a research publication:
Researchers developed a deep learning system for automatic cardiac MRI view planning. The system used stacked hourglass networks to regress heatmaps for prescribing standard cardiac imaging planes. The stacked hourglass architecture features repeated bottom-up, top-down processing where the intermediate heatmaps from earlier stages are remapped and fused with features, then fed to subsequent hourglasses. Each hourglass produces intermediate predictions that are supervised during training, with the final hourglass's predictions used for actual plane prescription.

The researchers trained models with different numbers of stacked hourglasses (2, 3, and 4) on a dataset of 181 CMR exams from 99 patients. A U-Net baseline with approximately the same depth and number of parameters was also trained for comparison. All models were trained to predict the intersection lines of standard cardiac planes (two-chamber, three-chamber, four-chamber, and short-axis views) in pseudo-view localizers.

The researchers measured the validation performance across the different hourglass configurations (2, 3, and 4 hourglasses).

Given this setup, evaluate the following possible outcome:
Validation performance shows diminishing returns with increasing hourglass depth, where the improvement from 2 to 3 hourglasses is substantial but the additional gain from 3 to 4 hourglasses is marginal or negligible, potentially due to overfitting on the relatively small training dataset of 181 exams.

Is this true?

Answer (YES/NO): NO